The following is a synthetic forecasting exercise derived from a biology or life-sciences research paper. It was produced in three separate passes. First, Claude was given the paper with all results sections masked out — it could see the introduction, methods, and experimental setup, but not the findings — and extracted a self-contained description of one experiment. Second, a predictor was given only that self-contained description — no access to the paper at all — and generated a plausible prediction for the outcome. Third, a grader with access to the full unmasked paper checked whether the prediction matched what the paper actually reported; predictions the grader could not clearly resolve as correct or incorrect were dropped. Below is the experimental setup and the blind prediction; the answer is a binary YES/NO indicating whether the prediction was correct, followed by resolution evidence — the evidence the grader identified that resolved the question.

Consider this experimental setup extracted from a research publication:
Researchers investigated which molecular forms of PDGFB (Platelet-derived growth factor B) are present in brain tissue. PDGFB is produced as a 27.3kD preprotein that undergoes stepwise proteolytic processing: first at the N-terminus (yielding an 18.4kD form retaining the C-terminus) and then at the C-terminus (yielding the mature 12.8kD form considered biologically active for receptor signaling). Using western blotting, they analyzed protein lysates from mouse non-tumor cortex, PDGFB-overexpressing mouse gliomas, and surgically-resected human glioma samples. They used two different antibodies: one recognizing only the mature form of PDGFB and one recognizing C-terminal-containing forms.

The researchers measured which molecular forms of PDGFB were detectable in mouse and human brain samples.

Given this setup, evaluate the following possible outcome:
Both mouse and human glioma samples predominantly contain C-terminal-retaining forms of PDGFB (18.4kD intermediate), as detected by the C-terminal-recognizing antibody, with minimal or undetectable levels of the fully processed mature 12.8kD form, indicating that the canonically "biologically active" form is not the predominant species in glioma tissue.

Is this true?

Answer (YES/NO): YES